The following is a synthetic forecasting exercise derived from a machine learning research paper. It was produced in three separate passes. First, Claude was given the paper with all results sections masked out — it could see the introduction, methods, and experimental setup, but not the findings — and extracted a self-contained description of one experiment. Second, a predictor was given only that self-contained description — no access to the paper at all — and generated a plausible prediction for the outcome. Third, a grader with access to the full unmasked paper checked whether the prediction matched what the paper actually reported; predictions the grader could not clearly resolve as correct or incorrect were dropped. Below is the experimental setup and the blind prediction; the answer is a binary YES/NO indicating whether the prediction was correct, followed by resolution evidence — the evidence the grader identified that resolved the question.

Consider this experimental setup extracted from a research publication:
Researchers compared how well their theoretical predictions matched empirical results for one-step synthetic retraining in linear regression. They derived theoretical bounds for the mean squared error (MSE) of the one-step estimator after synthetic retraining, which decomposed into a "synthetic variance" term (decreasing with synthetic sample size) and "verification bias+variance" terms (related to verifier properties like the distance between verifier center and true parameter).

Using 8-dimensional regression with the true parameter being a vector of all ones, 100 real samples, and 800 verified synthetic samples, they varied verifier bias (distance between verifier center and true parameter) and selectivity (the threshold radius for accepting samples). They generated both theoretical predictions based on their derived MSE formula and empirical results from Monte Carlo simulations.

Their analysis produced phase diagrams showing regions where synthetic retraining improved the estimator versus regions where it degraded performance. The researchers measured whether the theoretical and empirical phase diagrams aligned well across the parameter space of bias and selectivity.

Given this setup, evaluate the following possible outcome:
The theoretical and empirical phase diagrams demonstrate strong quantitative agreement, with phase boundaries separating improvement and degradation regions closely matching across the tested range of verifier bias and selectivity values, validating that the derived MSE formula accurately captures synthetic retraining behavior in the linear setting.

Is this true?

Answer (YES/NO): YES